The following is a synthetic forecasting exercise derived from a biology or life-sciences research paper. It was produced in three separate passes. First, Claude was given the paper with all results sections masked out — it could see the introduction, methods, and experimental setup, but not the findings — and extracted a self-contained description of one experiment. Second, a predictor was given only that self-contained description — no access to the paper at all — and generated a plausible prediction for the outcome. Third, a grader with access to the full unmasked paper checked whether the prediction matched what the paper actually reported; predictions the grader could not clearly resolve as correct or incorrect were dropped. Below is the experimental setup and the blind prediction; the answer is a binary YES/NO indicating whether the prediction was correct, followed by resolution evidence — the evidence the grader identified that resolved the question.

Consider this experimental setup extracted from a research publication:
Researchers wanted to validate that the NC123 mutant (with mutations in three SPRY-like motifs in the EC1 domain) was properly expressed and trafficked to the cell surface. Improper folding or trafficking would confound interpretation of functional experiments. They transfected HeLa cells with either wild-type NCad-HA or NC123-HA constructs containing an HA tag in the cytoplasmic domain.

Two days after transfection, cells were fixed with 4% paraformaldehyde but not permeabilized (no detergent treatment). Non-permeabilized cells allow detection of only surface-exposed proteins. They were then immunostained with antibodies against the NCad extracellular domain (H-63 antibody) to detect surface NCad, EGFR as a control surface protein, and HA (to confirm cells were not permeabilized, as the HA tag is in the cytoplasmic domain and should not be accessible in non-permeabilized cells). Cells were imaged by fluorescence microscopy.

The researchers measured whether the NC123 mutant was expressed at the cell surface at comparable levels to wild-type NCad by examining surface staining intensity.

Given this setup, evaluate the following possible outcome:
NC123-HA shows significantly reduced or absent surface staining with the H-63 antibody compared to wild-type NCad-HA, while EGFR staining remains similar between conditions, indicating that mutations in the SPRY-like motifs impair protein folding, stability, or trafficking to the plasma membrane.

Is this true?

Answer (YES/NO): NO